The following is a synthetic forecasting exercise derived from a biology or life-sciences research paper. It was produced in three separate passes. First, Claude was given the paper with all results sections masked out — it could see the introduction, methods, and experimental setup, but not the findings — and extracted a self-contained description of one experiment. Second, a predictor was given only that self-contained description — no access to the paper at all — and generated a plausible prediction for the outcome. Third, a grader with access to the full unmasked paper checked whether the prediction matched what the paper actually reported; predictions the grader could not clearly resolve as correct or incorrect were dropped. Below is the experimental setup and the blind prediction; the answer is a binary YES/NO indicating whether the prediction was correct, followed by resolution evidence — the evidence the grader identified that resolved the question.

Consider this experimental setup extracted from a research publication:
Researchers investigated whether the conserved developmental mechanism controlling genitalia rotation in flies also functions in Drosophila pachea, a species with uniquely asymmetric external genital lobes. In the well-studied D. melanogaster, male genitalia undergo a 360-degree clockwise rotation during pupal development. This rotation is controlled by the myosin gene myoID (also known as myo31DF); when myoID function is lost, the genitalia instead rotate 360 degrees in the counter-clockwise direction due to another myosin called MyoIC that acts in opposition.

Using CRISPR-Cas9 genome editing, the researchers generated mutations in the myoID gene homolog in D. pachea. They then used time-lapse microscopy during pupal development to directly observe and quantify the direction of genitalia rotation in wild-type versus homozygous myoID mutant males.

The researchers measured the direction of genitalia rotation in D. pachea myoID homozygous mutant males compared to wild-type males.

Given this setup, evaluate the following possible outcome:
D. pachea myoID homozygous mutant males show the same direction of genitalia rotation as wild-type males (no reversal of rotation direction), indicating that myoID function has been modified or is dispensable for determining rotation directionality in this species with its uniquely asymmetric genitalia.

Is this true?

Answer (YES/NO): NO